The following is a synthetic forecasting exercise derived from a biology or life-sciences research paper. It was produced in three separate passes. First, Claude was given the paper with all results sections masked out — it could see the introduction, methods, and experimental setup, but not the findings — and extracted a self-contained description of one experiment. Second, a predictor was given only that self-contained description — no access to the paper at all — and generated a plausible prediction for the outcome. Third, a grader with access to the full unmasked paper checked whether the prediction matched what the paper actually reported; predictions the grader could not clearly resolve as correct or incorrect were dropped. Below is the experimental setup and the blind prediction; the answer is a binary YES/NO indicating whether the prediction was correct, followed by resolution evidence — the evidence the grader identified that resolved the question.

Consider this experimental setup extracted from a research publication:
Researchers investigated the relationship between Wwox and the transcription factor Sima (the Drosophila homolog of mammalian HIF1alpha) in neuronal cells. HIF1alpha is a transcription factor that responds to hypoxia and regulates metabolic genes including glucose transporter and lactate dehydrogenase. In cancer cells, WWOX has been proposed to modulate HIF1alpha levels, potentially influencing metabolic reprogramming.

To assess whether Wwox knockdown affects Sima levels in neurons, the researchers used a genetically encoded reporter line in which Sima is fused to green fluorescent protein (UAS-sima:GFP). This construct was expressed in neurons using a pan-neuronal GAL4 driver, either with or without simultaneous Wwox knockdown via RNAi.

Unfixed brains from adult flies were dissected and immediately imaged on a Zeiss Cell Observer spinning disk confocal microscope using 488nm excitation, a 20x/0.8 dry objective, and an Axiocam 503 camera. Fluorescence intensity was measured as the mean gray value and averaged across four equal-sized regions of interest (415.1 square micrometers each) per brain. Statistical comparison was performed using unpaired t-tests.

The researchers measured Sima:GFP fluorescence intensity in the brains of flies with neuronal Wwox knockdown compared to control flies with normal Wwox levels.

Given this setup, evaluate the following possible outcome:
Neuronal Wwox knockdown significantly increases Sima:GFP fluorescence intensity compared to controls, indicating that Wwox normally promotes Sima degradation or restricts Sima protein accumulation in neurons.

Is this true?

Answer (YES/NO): NO